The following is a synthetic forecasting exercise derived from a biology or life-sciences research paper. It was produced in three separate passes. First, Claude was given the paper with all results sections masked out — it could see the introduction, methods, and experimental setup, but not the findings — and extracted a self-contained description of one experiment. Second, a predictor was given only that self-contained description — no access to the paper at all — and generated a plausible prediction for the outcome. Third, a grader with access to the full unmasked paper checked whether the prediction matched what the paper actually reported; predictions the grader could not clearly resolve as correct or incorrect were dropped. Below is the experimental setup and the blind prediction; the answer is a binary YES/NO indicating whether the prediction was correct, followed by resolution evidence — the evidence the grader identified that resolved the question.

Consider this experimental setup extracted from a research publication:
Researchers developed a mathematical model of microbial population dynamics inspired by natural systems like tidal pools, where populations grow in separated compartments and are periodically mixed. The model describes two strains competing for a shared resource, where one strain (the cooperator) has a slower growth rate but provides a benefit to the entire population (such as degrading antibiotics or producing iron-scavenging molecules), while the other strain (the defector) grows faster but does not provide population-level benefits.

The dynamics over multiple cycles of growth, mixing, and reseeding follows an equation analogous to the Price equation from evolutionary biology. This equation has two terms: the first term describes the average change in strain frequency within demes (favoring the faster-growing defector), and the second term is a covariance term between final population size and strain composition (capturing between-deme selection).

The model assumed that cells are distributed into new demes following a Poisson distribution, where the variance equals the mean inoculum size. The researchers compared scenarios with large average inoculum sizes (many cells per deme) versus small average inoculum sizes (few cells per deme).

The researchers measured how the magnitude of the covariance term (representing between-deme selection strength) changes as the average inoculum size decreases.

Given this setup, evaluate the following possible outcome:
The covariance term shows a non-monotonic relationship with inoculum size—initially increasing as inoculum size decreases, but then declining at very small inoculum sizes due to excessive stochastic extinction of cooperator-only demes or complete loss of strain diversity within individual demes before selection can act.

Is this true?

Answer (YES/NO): NO